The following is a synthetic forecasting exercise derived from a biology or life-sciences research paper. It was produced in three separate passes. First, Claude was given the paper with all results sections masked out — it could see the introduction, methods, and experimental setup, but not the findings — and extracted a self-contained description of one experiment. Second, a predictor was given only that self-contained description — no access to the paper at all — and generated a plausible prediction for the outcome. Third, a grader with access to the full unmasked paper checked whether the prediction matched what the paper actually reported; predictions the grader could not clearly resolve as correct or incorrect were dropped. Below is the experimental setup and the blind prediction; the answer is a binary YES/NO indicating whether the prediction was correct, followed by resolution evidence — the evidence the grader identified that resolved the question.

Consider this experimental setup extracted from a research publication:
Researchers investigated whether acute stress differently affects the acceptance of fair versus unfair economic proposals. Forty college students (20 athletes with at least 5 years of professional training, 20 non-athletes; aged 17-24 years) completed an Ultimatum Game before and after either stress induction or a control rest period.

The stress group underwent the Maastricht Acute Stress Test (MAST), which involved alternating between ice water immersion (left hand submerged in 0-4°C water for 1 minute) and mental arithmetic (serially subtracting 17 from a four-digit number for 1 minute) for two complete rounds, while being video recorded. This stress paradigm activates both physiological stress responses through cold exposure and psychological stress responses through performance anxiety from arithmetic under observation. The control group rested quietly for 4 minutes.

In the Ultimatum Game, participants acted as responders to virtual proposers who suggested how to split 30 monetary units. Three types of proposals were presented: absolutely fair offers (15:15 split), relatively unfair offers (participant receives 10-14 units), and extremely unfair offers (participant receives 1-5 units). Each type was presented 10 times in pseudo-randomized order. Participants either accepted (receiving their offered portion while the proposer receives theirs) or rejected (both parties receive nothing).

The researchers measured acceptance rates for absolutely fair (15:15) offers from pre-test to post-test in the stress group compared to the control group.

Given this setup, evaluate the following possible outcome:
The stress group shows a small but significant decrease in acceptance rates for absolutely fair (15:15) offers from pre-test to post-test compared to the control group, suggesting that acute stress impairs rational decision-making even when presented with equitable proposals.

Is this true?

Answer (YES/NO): NO